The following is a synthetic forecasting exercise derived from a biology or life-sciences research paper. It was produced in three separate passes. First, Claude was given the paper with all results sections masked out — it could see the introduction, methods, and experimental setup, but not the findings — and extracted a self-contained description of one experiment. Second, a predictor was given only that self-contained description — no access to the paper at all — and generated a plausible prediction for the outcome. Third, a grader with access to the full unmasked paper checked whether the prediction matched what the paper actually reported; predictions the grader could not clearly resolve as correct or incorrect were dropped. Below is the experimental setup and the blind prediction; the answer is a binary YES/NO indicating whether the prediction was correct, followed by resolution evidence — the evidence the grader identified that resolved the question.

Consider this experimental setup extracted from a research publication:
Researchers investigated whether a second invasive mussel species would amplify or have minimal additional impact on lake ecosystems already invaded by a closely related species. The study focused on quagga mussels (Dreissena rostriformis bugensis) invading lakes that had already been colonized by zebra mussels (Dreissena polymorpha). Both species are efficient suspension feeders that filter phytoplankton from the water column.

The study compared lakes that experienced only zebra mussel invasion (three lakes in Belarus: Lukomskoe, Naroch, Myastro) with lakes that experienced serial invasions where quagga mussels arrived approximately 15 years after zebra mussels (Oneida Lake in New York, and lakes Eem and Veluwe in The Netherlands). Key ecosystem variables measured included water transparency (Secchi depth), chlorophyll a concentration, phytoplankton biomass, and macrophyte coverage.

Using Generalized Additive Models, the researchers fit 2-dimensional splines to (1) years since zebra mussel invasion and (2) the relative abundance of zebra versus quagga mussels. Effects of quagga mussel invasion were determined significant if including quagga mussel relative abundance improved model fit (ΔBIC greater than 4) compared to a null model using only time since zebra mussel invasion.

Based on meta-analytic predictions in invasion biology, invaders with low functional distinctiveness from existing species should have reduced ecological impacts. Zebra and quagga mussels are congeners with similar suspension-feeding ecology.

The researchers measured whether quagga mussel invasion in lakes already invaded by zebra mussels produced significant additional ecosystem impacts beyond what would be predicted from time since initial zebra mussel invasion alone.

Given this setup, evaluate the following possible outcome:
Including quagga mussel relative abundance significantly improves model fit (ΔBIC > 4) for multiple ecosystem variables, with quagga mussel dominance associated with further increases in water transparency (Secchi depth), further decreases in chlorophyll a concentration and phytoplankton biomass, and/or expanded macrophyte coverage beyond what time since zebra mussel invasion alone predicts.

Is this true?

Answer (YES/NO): YES